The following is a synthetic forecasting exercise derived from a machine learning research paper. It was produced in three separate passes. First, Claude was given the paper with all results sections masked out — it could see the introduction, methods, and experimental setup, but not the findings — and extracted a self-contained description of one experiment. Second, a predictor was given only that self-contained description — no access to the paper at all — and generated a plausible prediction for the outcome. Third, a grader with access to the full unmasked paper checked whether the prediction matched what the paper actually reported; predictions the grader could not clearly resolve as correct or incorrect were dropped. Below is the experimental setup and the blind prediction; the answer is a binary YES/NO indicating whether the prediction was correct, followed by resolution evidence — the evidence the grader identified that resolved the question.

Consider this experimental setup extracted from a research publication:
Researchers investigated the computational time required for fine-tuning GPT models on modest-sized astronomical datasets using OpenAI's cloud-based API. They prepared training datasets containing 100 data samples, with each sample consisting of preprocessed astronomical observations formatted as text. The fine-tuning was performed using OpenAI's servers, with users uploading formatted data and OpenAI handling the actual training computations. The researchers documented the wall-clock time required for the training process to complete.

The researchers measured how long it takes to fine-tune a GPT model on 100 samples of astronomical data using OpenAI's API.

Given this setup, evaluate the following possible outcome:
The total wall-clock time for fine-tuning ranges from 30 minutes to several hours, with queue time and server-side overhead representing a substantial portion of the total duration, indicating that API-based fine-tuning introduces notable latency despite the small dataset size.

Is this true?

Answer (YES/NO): NO